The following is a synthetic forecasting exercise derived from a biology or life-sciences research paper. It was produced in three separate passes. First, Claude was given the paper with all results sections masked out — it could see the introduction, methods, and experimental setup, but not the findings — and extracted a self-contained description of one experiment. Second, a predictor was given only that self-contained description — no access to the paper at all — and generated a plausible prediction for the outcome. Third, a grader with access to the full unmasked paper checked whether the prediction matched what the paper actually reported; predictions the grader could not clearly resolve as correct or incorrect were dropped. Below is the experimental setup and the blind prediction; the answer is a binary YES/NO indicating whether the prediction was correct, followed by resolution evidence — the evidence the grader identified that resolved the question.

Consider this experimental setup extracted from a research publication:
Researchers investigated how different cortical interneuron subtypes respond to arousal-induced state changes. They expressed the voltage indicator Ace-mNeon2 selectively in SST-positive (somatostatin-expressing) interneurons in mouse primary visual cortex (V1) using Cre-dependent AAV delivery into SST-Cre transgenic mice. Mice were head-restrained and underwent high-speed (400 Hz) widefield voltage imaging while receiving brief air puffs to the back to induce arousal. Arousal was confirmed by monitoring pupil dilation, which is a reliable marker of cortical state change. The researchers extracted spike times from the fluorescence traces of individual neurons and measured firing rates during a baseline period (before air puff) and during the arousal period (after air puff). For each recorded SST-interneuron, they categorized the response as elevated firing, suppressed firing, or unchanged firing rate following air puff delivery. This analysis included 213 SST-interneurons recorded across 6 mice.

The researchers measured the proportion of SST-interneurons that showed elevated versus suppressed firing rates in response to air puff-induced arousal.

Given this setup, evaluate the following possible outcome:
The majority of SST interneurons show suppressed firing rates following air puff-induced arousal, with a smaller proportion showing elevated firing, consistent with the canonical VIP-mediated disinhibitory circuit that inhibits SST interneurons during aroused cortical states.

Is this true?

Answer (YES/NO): NO